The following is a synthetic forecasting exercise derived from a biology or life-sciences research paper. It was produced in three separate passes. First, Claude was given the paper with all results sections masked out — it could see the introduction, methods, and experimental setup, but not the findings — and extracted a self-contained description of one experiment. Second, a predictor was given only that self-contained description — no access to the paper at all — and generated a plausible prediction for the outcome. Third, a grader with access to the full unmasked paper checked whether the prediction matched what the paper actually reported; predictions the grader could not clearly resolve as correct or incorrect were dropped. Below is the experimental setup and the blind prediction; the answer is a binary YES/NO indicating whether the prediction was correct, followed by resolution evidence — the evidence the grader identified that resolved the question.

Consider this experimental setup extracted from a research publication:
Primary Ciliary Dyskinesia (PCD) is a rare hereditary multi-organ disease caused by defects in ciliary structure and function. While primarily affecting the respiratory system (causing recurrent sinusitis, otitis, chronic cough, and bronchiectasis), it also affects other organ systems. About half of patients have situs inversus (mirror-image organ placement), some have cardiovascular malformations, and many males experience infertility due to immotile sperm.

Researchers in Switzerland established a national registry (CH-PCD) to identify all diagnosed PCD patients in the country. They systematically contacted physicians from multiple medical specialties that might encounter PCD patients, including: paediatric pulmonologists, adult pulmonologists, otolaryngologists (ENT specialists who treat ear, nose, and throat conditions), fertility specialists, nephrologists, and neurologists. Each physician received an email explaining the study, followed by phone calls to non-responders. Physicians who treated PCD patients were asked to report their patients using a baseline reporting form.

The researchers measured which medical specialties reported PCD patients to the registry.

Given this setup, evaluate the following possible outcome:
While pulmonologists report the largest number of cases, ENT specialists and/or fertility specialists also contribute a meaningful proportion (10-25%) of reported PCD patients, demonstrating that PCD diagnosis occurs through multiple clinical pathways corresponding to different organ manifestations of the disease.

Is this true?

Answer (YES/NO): NO